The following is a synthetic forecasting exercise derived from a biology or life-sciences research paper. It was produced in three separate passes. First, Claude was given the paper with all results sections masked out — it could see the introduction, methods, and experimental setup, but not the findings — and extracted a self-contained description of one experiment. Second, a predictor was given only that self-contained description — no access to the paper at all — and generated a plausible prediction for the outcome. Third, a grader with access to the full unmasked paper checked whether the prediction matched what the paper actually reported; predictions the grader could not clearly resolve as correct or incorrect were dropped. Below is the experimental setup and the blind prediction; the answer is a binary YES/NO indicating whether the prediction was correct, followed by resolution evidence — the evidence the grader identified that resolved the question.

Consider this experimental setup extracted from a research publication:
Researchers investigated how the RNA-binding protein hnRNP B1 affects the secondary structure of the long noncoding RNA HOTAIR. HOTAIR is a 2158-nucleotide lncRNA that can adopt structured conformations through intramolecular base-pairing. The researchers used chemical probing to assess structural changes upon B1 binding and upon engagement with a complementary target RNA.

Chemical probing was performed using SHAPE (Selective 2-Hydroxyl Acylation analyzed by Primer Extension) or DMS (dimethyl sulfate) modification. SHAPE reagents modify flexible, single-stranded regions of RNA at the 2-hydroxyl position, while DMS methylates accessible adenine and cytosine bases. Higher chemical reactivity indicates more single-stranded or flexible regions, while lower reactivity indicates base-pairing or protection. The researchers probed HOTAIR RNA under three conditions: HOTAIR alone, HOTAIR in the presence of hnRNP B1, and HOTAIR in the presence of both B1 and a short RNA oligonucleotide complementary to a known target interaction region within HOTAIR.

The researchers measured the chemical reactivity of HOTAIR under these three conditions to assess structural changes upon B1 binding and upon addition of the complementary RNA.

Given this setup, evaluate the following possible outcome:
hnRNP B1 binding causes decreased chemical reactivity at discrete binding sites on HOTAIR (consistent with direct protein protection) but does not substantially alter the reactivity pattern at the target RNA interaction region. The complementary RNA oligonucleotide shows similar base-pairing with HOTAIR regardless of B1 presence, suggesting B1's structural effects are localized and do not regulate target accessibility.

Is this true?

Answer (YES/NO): NO